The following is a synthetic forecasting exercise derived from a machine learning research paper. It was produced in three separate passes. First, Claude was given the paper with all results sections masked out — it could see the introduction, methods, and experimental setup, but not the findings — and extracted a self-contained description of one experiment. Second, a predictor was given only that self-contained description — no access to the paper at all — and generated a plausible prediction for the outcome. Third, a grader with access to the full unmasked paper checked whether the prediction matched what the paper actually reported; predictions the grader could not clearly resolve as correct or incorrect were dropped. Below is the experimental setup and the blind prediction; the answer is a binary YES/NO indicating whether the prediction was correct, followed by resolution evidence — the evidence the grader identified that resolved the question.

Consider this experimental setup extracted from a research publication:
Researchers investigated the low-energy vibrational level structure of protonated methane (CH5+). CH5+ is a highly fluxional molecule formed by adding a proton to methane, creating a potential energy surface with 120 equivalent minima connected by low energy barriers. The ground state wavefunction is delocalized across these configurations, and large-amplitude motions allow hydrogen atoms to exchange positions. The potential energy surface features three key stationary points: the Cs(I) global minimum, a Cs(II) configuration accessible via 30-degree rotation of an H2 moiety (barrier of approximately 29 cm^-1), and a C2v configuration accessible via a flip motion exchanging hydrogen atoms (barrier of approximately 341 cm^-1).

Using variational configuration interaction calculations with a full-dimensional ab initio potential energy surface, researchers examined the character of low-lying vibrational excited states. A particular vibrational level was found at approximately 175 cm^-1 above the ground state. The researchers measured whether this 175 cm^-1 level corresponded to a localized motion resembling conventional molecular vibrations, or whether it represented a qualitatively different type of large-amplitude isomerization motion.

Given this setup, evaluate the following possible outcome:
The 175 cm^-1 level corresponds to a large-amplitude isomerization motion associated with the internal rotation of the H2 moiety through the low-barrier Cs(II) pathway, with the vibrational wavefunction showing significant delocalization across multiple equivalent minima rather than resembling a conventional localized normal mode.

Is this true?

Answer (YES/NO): NO